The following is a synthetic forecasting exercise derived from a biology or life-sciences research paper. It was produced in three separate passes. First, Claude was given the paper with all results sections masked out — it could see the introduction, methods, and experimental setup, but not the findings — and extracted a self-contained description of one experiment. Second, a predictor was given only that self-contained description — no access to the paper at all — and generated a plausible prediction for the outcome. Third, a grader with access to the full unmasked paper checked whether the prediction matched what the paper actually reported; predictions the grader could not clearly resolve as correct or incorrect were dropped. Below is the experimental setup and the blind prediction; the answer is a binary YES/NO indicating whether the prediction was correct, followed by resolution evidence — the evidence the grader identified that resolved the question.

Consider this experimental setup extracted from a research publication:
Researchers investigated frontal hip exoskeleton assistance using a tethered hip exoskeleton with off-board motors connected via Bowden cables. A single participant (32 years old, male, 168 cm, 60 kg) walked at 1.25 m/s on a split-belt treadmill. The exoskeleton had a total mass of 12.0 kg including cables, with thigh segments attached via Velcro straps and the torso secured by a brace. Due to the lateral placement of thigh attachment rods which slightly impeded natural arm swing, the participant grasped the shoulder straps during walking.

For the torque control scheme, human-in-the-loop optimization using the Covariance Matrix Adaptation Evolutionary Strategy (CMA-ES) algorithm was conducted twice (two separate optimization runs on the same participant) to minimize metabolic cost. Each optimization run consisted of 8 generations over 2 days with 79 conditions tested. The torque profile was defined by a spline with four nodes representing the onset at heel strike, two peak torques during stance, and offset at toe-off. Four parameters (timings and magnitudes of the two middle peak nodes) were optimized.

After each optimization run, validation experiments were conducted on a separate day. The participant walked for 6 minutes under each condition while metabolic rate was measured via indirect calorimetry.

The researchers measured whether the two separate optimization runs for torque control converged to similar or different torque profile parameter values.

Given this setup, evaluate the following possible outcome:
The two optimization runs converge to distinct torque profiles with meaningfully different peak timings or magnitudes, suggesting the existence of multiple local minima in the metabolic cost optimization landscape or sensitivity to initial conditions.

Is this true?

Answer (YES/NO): NO